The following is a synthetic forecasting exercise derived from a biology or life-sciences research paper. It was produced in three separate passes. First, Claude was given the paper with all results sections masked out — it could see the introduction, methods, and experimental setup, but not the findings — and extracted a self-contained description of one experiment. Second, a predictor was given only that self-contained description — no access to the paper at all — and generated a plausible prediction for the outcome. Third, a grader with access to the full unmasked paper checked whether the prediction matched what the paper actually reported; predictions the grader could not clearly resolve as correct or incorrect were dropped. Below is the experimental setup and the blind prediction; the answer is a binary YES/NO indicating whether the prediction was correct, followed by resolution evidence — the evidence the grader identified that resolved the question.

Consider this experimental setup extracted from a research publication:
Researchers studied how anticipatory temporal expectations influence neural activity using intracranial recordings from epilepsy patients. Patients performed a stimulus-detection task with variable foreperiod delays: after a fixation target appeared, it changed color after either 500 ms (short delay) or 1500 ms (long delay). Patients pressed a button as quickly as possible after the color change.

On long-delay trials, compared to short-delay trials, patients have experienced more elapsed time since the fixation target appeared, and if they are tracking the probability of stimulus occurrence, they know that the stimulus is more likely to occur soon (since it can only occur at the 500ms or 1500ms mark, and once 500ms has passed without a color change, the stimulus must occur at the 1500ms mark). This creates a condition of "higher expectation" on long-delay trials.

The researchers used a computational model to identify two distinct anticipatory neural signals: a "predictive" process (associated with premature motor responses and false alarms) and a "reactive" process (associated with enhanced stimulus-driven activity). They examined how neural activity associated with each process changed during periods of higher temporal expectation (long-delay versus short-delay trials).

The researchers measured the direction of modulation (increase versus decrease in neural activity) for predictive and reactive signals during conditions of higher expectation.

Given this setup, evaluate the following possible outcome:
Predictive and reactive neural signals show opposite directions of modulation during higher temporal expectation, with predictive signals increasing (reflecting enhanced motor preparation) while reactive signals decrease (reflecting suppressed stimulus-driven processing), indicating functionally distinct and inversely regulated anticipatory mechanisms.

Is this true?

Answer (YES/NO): NO